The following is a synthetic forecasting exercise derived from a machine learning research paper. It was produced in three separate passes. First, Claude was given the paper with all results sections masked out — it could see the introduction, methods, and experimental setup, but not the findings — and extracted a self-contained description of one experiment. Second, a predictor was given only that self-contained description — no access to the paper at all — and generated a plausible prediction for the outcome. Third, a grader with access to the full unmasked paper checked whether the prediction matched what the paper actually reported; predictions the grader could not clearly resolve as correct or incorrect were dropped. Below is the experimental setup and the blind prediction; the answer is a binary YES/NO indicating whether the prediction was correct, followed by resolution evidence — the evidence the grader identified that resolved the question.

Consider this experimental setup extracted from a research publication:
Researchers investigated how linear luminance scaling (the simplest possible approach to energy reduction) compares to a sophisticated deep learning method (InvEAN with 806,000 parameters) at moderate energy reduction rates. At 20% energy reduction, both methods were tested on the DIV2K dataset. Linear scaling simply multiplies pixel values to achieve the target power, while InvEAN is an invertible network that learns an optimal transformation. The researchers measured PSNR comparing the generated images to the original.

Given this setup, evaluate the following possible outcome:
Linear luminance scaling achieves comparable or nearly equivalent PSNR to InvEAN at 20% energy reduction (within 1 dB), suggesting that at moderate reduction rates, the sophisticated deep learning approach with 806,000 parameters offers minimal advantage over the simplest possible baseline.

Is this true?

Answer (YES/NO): YES